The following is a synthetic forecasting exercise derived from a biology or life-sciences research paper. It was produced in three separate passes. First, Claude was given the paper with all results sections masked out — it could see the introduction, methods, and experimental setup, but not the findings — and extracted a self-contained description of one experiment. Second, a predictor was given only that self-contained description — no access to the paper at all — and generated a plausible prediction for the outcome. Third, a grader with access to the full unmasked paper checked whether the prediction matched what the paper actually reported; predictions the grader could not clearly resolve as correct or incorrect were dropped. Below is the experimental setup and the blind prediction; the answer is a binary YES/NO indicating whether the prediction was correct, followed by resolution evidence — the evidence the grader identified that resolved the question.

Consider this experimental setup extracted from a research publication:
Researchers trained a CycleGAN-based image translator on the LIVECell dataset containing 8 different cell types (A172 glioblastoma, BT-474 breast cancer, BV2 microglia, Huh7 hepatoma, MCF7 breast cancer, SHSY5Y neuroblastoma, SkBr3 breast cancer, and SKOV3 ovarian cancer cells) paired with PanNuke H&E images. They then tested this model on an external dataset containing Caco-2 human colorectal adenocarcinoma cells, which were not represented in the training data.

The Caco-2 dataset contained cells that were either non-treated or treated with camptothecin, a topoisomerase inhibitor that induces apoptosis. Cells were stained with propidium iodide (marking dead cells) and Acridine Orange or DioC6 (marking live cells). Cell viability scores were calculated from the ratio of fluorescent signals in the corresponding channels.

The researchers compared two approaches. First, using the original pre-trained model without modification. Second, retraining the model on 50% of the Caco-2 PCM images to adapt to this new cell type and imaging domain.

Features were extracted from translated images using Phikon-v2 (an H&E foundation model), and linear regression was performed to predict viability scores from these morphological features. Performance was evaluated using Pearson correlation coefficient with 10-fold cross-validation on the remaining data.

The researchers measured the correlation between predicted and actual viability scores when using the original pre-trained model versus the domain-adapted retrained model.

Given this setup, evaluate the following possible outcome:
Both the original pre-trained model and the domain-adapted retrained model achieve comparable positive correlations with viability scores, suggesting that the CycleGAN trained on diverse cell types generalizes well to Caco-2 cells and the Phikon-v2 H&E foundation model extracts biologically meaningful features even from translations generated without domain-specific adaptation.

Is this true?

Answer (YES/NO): NO